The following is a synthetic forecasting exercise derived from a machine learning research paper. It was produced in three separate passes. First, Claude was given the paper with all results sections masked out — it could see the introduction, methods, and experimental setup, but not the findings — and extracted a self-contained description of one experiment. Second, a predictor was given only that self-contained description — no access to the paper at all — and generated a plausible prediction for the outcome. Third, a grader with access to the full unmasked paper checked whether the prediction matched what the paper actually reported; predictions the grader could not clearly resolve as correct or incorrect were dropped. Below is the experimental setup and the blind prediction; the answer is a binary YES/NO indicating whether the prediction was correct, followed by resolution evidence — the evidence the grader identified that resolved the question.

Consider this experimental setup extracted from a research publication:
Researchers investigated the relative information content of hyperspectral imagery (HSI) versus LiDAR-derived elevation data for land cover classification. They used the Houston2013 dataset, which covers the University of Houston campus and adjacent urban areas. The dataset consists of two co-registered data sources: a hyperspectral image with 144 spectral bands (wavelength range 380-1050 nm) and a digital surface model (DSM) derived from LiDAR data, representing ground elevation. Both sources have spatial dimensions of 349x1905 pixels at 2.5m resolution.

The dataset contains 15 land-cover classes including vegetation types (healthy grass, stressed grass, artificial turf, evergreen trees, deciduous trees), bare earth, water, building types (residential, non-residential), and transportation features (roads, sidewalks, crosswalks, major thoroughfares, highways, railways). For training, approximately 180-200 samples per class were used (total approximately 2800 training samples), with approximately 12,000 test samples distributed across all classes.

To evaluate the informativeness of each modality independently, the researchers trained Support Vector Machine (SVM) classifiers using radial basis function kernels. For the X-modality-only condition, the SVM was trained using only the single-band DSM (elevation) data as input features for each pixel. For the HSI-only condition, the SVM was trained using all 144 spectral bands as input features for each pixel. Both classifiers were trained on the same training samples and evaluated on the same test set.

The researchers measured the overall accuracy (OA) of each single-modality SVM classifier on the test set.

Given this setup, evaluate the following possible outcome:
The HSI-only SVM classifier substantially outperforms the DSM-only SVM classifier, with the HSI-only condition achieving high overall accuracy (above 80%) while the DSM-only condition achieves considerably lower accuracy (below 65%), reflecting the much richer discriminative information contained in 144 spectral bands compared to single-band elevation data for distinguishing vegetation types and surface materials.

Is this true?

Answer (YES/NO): NO